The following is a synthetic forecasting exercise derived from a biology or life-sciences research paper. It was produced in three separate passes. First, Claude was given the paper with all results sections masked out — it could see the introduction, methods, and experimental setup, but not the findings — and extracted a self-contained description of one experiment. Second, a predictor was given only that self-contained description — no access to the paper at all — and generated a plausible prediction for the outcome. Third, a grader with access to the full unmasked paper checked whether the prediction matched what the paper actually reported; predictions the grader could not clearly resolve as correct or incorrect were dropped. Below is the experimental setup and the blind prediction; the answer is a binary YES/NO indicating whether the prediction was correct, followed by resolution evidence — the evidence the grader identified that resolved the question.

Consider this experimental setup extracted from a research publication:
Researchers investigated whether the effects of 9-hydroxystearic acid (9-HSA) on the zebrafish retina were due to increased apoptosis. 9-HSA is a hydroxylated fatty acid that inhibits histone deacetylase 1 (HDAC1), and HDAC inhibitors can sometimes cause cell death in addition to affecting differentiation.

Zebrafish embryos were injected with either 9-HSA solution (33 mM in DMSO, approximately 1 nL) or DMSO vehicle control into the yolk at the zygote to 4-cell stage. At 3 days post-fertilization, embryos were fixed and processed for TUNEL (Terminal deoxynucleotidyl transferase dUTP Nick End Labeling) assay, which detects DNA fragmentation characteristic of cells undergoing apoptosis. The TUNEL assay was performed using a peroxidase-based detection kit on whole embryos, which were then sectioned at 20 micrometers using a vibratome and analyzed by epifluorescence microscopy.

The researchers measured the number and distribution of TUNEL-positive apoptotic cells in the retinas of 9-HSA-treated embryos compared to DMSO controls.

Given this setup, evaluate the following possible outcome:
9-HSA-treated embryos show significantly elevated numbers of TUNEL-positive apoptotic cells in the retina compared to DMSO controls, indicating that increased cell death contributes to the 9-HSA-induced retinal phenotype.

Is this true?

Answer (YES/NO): NO